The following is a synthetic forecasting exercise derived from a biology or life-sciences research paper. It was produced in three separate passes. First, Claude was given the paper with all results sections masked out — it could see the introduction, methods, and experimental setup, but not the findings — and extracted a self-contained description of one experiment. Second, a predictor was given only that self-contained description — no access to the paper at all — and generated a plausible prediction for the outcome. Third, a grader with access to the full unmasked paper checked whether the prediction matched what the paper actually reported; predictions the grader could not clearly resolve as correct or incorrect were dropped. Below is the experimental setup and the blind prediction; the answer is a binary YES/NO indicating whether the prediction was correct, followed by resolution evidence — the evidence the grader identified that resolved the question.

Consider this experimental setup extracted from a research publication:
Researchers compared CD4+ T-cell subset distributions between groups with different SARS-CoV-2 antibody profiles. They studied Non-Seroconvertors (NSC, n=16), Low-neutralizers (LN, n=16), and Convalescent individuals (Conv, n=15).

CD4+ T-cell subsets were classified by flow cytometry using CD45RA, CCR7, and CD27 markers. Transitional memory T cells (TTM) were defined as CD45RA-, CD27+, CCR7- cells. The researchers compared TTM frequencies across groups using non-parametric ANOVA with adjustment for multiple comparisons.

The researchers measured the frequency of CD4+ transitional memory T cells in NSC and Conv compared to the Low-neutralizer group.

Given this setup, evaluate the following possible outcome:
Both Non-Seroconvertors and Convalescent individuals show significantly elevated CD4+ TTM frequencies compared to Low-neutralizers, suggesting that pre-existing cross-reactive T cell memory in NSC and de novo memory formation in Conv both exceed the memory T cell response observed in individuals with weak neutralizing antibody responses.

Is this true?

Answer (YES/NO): NO